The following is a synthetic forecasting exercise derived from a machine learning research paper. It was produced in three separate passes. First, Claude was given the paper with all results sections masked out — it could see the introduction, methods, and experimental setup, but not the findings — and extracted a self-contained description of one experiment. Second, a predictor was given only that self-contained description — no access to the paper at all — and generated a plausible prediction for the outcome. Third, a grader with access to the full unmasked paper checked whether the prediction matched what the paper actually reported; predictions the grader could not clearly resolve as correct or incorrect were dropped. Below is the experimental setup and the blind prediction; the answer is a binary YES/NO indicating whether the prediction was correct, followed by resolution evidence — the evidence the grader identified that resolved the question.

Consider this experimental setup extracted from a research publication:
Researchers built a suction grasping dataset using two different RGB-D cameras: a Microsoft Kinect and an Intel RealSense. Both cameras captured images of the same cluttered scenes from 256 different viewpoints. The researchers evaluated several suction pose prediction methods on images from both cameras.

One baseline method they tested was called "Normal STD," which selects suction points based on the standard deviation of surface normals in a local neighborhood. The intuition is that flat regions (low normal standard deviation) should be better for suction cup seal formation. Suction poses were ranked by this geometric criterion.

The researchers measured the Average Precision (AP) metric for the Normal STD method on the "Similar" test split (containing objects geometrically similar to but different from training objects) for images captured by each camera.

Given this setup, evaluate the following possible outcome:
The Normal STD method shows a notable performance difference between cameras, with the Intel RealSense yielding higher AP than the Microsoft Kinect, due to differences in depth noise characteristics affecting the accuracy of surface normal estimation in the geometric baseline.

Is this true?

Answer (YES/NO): NO